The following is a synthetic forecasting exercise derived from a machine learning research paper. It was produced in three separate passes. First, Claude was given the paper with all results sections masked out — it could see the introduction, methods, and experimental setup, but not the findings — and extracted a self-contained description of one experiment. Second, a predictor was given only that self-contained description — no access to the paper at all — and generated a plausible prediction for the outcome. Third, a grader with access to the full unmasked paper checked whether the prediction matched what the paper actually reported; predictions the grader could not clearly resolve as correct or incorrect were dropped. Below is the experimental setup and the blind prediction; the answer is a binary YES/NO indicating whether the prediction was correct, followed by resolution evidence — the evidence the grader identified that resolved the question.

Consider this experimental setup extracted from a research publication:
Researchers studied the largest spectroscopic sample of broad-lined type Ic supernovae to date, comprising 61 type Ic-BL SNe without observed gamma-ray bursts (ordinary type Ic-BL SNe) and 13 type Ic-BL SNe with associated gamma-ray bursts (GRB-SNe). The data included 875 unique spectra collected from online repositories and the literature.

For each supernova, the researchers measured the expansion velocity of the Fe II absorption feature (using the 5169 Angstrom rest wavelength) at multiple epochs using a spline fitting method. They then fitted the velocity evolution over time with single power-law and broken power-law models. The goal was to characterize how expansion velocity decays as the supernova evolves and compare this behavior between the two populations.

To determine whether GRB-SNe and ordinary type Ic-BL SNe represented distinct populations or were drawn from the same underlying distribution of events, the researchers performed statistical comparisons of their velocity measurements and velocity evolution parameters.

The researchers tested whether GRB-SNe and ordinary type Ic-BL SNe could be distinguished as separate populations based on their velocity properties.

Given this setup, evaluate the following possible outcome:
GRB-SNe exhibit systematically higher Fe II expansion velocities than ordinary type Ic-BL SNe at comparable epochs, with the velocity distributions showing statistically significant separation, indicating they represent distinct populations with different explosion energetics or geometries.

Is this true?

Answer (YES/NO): NO